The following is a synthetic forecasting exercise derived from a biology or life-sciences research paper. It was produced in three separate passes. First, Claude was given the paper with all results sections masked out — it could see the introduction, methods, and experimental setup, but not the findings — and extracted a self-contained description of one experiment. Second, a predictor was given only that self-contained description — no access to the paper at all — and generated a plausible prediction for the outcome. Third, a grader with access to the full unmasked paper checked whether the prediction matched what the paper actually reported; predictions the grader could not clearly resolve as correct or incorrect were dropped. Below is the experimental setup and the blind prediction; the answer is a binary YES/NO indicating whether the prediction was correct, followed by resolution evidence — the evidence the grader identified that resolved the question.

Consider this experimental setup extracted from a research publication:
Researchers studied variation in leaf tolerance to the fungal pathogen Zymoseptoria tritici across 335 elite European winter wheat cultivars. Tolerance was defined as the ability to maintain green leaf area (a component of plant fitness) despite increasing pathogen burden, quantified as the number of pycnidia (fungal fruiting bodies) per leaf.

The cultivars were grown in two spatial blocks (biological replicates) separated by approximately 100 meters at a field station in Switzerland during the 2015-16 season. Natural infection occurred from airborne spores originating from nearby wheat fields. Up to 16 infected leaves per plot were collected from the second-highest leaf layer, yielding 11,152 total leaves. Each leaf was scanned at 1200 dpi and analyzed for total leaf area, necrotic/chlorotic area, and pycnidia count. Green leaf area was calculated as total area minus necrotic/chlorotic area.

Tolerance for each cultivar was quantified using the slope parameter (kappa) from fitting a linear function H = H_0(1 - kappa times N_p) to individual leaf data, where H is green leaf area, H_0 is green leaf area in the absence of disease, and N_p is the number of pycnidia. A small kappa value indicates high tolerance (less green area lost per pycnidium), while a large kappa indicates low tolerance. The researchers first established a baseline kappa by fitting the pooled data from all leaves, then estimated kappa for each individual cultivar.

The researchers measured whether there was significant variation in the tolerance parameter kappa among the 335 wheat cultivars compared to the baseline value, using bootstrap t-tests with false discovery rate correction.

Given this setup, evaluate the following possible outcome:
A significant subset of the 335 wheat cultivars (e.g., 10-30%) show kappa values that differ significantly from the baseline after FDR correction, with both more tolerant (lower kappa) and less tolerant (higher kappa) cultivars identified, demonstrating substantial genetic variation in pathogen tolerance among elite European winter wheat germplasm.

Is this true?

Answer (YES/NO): YES